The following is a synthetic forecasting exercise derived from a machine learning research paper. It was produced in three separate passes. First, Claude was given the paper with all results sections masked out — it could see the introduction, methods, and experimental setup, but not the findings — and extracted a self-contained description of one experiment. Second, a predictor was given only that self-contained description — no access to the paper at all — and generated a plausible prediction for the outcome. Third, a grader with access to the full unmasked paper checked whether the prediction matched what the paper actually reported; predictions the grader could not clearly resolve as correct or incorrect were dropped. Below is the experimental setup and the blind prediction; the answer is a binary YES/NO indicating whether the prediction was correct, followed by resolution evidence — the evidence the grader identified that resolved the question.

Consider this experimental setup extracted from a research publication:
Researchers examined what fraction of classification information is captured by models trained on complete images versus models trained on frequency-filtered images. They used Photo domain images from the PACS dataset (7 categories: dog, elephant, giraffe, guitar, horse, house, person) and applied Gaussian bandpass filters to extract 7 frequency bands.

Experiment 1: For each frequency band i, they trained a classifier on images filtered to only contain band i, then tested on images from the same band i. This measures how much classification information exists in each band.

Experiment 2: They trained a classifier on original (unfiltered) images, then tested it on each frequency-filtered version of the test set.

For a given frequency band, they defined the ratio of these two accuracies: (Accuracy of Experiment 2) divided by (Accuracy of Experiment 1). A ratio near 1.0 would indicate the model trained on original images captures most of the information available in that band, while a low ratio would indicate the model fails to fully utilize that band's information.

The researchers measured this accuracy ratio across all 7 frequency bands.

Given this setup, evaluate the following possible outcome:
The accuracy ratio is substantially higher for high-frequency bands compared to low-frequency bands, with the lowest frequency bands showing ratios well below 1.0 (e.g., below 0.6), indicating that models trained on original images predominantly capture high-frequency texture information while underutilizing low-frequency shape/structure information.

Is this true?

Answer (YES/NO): NO